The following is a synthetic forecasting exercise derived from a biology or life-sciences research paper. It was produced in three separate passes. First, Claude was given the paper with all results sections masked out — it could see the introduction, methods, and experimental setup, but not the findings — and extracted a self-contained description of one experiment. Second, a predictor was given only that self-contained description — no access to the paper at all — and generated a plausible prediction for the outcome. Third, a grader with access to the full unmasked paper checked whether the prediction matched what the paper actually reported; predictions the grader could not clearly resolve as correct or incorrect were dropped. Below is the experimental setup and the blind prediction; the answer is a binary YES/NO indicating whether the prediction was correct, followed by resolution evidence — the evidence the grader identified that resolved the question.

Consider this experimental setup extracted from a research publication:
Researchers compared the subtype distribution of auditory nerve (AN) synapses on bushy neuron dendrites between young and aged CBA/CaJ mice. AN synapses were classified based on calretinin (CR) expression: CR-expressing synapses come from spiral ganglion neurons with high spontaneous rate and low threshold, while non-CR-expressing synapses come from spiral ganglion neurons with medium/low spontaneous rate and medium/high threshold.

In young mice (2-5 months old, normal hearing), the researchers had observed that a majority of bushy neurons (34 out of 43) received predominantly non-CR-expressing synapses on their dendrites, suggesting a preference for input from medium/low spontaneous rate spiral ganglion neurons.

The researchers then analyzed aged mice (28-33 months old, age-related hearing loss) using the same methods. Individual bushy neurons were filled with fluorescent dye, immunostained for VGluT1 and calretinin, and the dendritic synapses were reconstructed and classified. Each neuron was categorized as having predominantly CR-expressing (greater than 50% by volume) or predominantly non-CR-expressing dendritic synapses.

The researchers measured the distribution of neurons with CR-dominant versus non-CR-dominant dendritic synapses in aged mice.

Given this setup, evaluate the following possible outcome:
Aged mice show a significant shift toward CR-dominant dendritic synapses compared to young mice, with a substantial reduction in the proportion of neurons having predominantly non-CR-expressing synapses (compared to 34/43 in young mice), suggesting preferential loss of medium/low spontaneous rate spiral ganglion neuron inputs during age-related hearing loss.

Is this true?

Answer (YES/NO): YES